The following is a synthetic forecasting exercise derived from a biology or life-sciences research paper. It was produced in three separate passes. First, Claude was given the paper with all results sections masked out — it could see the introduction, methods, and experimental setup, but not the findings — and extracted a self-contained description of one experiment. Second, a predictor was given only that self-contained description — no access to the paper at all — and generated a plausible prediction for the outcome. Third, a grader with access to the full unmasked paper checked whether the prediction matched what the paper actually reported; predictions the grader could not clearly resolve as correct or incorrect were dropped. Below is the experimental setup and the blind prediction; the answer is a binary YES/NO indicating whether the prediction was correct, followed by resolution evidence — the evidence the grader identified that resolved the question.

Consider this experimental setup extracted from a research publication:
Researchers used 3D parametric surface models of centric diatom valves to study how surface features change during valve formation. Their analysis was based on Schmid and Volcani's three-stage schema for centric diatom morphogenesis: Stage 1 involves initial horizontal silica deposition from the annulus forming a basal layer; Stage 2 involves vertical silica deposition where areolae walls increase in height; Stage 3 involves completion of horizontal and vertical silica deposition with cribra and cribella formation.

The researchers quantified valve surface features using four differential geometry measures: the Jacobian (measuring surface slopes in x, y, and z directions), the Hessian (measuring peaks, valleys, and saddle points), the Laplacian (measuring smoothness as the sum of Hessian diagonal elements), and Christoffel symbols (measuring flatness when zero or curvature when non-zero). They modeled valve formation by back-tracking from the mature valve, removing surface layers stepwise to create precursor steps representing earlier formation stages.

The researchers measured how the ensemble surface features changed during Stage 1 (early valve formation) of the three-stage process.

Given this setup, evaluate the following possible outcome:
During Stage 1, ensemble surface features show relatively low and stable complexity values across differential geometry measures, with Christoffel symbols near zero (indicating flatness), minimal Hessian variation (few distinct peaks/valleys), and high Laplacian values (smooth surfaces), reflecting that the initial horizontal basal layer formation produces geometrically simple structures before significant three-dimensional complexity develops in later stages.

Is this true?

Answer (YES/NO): NO